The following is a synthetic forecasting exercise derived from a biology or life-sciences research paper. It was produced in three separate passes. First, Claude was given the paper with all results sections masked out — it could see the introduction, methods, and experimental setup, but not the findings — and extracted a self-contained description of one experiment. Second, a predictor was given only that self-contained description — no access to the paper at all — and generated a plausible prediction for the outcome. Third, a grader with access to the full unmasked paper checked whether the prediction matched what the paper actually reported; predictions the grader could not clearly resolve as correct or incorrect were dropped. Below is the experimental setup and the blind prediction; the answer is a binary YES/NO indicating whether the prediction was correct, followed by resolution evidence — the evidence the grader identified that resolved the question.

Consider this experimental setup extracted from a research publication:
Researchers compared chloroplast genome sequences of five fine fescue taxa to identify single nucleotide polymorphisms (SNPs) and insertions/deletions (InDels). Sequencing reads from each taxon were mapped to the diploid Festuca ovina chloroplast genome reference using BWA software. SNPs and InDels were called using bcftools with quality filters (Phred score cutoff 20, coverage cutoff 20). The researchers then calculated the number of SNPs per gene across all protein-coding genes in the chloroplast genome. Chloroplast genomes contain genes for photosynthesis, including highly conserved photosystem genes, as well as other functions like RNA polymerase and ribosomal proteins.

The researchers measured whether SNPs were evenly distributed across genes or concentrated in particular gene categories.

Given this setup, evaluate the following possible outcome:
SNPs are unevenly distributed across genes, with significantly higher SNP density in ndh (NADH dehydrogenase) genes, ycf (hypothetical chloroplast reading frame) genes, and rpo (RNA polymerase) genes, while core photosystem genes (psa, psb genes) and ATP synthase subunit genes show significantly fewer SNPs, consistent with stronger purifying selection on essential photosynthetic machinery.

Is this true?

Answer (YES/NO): NO